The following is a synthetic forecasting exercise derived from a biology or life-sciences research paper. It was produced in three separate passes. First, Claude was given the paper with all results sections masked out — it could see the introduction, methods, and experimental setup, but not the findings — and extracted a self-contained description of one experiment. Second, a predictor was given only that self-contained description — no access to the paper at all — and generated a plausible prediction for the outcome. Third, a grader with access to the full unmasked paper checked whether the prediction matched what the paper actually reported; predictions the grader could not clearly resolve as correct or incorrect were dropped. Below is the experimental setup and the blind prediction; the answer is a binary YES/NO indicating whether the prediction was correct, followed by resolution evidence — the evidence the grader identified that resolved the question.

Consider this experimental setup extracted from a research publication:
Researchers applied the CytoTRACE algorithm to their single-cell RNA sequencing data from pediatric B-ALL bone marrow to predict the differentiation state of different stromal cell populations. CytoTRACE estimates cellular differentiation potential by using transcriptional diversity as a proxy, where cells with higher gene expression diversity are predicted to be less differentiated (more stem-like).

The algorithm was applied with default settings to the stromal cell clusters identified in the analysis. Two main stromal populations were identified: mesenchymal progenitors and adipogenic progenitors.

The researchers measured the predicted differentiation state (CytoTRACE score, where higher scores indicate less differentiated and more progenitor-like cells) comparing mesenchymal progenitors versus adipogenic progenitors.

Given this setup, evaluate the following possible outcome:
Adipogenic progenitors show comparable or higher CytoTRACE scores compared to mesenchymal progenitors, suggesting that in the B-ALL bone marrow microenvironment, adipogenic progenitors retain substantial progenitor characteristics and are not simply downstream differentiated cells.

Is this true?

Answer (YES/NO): NO